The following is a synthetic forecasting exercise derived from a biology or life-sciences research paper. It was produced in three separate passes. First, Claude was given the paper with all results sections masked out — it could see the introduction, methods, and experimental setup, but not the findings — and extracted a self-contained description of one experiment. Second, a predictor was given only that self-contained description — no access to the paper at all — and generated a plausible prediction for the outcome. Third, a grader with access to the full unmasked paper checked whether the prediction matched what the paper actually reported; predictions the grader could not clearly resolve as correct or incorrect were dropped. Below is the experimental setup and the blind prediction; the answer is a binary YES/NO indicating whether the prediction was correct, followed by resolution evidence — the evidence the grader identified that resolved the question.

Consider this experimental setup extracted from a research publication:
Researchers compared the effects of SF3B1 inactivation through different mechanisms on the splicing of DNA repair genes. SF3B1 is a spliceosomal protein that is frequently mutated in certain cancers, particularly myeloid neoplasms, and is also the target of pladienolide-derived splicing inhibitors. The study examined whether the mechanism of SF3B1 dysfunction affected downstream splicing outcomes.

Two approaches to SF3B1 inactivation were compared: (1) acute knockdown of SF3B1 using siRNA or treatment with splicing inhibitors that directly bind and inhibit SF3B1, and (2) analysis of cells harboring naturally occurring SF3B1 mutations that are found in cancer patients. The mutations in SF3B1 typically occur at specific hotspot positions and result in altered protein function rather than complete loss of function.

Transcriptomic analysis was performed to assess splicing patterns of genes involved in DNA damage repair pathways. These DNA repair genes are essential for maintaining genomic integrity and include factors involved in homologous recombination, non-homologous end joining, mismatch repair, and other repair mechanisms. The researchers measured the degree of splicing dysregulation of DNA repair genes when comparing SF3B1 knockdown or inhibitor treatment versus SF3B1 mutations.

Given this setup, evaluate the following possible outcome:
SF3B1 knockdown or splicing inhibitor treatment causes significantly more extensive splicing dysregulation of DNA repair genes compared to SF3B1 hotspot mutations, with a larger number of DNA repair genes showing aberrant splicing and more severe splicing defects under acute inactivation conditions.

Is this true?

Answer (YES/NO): YES